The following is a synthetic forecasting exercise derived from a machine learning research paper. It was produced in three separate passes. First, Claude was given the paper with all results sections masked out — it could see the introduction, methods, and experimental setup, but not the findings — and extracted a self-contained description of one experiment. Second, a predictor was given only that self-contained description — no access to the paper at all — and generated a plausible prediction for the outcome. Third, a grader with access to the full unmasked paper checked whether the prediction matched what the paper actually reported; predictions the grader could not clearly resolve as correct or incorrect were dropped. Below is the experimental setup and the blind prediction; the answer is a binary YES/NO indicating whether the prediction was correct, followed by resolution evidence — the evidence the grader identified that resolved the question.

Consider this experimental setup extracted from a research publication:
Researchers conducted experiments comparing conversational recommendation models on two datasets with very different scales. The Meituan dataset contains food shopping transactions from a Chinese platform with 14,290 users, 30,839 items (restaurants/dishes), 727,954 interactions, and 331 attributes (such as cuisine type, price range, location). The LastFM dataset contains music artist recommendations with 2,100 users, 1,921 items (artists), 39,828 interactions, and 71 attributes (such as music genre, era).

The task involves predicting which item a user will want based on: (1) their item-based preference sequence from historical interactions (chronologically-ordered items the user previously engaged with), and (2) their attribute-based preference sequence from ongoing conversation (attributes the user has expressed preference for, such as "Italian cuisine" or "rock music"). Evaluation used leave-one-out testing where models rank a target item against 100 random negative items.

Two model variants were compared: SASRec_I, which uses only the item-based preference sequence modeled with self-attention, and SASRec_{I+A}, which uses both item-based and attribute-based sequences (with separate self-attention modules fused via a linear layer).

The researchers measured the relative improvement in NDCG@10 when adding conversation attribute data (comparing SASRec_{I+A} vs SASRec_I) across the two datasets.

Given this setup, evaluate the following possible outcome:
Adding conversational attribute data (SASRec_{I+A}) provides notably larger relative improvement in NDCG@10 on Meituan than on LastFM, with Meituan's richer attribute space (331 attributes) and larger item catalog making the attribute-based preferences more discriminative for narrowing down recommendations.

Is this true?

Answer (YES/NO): NO